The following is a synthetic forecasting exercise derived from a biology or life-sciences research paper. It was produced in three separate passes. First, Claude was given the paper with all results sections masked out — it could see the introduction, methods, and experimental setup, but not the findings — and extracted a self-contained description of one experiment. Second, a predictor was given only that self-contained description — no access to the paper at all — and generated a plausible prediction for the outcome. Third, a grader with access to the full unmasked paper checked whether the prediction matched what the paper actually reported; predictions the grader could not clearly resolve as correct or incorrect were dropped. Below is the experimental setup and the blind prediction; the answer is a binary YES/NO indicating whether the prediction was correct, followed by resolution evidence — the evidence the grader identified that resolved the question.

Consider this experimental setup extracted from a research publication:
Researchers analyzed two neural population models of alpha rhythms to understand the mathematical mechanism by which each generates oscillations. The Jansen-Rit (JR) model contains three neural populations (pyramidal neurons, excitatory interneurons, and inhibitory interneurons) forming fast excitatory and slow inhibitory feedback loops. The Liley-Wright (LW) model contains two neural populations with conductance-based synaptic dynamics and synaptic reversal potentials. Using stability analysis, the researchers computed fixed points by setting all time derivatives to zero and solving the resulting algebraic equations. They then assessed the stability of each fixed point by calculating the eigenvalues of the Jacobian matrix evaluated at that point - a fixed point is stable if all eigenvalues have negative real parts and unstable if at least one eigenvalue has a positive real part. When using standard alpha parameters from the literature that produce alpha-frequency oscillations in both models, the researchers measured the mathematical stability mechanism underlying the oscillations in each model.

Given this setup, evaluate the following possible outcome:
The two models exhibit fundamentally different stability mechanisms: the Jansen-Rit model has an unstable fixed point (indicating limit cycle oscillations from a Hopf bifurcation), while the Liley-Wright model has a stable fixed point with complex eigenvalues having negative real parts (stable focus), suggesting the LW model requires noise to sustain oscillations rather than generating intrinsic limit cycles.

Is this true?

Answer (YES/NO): YES